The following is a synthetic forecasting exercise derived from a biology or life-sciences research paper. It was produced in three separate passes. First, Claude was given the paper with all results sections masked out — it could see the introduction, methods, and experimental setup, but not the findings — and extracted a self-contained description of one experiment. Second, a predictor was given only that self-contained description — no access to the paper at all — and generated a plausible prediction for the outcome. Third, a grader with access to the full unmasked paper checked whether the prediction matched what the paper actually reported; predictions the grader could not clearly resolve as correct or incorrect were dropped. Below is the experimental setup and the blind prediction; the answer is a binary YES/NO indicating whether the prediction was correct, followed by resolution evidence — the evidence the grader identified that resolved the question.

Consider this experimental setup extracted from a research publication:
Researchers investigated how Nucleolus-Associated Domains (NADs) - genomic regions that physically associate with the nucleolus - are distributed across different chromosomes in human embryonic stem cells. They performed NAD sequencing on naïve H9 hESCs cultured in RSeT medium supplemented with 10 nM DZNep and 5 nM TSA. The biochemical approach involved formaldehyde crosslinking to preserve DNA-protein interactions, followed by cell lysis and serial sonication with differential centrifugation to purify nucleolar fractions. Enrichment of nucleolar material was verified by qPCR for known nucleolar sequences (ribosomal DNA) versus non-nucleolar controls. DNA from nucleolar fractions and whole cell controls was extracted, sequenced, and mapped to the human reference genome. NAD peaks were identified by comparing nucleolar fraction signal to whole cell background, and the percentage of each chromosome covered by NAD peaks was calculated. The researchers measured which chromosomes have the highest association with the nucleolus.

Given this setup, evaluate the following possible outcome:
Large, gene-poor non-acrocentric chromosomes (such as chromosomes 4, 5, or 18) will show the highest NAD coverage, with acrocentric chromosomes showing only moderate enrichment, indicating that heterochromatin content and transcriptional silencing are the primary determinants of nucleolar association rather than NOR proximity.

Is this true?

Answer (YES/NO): NO